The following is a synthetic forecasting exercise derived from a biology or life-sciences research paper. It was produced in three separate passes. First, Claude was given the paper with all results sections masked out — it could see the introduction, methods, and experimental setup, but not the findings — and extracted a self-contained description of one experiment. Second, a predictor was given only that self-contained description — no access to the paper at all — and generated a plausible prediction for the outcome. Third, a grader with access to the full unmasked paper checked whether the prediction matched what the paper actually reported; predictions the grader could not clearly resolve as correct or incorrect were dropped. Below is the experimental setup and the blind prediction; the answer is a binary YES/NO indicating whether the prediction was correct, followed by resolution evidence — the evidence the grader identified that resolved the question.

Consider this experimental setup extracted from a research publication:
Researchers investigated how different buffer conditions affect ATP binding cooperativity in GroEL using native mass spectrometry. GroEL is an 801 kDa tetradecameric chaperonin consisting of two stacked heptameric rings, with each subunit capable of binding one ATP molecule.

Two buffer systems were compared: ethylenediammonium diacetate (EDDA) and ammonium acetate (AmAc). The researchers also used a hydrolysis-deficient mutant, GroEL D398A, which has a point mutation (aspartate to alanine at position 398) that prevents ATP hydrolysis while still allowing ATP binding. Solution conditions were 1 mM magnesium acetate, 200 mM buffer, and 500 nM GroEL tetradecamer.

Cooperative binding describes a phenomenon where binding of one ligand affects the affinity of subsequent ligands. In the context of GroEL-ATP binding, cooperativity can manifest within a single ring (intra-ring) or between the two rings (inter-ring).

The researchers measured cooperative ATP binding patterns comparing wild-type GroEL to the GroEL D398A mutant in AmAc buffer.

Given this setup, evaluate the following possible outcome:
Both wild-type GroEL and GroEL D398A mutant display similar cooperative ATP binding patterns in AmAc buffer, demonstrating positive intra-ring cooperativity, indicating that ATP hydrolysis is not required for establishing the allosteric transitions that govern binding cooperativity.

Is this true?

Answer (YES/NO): NO